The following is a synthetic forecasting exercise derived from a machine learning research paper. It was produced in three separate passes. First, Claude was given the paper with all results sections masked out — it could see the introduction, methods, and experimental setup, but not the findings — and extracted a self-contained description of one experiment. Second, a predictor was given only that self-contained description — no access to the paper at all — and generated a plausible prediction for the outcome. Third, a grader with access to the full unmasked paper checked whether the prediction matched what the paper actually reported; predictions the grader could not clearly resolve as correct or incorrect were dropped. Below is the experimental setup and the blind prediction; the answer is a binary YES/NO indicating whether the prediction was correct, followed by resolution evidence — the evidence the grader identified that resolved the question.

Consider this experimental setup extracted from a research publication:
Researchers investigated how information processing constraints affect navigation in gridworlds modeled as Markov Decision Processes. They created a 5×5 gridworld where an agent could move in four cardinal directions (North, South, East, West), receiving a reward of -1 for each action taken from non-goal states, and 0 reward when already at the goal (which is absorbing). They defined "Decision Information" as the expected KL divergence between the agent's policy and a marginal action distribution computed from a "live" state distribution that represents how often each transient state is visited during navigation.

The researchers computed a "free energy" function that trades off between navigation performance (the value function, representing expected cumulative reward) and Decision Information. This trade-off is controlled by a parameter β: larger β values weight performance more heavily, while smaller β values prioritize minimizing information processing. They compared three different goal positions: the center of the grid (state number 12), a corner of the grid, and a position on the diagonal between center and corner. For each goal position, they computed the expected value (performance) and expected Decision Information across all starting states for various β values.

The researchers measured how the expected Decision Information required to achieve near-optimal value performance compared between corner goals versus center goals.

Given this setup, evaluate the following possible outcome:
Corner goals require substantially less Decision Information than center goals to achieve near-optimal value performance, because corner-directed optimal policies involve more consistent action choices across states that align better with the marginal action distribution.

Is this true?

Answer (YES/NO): YES